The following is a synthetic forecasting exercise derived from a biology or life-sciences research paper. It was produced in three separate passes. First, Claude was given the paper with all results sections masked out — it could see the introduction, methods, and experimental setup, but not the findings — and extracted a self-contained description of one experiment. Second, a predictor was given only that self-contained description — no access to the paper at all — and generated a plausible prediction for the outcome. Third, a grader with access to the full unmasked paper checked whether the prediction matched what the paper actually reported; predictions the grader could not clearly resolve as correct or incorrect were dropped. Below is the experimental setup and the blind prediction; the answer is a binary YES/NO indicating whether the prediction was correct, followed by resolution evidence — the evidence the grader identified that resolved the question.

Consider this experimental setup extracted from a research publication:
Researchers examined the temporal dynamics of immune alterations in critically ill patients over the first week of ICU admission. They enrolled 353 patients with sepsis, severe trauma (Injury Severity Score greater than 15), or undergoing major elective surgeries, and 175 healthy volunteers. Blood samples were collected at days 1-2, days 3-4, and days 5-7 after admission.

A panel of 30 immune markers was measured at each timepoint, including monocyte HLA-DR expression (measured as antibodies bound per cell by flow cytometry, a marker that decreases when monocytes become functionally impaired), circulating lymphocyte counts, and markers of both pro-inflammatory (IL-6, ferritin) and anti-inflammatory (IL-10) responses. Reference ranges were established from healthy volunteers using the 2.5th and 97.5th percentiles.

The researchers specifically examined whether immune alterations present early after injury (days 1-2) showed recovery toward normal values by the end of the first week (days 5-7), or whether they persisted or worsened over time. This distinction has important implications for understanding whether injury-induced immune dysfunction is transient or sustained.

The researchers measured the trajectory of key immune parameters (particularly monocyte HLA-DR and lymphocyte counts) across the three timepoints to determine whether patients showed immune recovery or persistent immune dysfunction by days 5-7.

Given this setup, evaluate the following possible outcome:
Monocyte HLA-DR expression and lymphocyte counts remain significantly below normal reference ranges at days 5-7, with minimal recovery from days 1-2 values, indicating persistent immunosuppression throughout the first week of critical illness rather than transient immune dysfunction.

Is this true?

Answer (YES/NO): NO